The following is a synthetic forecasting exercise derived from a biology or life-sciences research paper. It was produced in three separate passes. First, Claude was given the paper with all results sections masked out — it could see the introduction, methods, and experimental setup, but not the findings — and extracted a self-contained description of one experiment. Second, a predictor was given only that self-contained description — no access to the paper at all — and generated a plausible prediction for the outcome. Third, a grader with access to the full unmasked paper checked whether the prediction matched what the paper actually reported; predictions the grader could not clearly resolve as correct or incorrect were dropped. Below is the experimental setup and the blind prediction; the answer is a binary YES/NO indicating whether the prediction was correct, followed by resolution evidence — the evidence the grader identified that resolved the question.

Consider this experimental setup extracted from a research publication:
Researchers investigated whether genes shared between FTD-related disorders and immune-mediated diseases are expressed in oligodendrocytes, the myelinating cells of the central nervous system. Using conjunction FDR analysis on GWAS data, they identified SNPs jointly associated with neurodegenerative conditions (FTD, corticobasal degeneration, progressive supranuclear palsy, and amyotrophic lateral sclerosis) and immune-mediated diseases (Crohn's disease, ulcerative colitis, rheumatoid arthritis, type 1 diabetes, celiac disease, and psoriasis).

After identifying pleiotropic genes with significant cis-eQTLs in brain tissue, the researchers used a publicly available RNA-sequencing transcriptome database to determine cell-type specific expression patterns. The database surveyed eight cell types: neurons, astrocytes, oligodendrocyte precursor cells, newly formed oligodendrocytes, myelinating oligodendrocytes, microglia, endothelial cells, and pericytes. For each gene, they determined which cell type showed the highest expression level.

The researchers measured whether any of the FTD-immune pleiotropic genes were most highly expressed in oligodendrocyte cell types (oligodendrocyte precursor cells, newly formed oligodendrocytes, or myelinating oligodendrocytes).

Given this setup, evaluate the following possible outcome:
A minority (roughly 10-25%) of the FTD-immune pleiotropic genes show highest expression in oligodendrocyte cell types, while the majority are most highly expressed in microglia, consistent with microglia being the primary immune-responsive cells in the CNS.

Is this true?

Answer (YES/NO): NO